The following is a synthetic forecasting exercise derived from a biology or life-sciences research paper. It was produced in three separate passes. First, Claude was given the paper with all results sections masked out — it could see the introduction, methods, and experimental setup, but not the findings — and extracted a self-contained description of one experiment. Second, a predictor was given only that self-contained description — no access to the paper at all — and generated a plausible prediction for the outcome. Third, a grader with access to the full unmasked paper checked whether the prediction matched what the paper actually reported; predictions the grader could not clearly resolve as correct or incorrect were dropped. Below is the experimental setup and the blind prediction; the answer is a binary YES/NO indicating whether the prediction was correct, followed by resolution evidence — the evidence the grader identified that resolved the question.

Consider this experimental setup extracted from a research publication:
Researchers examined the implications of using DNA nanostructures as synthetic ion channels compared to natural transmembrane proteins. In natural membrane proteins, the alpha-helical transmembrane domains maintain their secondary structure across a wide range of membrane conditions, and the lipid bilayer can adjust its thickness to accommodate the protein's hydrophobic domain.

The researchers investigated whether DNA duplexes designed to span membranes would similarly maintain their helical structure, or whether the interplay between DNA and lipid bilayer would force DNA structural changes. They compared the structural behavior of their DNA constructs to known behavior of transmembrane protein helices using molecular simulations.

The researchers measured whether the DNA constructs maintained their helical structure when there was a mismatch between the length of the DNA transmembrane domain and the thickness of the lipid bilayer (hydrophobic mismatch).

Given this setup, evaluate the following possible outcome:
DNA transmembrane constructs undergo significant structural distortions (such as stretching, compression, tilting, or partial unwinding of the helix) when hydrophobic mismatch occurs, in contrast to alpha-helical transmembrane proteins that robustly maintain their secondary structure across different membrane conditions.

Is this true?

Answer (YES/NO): YES